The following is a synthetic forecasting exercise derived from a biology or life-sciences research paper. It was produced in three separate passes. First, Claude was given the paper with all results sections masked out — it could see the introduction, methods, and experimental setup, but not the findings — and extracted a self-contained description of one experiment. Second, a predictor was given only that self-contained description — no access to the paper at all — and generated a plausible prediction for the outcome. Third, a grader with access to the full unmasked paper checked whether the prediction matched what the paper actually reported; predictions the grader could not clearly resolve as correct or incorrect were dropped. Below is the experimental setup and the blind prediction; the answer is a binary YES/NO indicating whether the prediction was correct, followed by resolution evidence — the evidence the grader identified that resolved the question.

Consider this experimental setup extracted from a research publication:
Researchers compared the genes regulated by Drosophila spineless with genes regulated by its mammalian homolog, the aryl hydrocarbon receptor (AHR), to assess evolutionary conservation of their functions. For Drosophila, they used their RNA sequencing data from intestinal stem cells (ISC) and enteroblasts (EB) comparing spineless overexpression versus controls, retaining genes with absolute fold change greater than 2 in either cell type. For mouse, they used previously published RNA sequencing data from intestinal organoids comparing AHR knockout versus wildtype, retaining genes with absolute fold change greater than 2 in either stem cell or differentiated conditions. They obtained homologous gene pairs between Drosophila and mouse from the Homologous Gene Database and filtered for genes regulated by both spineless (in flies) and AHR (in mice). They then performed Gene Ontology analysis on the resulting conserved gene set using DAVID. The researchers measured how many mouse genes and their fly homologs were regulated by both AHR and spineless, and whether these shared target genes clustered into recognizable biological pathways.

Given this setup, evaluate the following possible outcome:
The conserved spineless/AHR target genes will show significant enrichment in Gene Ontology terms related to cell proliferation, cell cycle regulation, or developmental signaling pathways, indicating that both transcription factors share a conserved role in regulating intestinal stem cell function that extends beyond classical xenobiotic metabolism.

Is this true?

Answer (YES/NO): NO